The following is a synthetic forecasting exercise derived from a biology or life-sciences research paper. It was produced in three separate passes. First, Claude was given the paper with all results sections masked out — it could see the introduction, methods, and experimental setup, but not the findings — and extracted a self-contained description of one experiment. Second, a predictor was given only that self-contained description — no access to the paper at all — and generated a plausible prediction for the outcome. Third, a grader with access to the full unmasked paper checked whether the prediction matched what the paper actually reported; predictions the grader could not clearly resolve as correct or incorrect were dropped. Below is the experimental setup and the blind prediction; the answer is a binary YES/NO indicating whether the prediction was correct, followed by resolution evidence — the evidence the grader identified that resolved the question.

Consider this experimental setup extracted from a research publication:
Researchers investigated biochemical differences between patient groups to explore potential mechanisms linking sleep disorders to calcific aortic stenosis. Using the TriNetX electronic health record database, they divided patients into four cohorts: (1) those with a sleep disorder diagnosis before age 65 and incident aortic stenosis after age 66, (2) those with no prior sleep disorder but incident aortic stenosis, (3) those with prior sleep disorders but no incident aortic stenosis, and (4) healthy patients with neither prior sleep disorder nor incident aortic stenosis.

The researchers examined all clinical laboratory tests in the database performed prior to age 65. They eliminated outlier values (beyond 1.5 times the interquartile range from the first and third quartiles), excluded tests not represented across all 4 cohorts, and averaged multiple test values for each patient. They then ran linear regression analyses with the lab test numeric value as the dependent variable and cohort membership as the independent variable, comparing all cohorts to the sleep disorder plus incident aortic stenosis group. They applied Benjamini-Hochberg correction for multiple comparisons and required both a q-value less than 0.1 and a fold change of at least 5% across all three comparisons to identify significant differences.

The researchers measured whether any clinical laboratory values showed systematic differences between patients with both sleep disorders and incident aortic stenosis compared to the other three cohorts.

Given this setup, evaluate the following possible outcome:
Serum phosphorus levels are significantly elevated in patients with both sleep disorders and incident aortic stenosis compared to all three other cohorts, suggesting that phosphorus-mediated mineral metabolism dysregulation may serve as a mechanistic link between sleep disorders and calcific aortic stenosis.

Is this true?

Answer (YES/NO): NO